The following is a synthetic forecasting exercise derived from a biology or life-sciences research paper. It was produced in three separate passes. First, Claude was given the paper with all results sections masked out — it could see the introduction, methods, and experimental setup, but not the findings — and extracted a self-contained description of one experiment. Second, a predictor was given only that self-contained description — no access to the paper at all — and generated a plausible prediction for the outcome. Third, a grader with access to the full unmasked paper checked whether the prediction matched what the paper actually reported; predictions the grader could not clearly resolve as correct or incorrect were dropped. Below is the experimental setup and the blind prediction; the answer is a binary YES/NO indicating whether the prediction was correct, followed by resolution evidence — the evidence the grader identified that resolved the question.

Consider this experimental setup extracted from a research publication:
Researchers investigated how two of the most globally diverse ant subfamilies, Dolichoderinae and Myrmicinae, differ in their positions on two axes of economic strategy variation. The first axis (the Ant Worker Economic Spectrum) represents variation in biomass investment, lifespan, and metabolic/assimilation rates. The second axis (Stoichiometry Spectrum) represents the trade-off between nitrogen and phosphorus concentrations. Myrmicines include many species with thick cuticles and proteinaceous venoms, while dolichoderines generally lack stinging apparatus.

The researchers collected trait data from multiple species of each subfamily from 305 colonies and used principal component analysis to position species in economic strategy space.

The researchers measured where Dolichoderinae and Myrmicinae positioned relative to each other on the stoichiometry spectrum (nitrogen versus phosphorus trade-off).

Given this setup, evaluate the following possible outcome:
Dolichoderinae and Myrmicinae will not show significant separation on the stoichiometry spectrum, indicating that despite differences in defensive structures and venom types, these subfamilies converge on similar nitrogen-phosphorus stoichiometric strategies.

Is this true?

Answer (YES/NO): NO